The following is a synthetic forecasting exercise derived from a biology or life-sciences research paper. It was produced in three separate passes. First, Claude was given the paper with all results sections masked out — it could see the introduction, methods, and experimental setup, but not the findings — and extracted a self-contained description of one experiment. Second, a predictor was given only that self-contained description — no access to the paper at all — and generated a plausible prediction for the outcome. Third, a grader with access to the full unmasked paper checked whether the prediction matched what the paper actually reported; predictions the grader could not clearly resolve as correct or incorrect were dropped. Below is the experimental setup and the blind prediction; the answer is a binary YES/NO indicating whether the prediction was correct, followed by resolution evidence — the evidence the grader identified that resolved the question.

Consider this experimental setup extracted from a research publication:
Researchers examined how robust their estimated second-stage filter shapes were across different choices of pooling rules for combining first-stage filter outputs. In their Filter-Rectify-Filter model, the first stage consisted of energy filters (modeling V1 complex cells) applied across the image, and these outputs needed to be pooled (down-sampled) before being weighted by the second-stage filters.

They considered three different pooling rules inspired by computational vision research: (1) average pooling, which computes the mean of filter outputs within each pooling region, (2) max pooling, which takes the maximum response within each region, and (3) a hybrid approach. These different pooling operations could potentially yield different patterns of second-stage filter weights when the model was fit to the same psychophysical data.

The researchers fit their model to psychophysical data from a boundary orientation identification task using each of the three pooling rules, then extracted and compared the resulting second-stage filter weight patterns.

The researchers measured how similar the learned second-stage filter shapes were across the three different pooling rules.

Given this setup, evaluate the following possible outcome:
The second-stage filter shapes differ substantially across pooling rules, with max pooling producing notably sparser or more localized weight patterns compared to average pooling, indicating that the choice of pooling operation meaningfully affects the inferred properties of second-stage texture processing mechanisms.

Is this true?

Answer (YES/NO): NO